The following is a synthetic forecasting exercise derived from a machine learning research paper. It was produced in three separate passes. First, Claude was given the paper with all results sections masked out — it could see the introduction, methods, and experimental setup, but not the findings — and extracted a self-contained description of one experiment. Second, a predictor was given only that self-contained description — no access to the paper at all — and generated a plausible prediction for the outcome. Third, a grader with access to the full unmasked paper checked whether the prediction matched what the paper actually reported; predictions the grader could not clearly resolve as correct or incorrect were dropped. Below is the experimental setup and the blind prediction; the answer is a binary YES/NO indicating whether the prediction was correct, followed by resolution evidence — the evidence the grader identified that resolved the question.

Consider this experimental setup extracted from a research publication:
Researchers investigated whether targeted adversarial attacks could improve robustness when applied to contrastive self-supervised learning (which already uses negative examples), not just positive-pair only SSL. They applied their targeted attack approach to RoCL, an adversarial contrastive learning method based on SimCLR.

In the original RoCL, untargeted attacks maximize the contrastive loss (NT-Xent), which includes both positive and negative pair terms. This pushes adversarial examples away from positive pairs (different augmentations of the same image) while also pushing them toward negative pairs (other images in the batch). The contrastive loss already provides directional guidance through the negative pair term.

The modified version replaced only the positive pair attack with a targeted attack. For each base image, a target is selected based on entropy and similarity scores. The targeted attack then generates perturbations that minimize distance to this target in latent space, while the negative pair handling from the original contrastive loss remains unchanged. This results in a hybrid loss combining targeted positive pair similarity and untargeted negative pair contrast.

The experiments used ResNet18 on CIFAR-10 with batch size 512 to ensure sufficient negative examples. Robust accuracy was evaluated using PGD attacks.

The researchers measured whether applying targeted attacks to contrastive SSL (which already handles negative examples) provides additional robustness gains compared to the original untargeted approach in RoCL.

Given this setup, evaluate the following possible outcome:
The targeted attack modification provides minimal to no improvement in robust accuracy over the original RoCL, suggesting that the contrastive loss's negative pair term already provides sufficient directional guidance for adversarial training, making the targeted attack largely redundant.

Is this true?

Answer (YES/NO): NO